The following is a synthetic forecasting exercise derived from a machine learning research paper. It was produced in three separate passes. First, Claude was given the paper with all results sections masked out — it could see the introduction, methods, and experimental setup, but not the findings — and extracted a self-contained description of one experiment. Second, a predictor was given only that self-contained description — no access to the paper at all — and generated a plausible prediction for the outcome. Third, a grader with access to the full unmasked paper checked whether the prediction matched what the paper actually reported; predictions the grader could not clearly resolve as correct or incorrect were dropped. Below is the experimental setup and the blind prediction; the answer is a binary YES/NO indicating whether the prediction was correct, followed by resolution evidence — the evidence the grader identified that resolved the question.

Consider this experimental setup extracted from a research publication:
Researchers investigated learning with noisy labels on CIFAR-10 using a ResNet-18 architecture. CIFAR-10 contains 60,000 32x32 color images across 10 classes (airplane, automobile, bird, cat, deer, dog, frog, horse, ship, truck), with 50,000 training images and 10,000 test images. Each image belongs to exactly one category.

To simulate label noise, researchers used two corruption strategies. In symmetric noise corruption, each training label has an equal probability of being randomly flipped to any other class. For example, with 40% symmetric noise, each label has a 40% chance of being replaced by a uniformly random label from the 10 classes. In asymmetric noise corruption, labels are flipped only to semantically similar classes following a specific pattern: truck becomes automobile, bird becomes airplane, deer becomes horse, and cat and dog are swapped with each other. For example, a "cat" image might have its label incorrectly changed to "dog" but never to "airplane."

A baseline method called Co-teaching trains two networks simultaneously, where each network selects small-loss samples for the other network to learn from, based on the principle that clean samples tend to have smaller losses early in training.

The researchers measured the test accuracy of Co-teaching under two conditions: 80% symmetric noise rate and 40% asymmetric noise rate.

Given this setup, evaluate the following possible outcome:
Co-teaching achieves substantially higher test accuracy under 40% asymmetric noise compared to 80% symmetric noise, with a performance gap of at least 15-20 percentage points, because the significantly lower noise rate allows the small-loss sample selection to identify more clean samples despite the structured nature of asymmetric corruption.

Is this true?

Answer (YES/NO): YES